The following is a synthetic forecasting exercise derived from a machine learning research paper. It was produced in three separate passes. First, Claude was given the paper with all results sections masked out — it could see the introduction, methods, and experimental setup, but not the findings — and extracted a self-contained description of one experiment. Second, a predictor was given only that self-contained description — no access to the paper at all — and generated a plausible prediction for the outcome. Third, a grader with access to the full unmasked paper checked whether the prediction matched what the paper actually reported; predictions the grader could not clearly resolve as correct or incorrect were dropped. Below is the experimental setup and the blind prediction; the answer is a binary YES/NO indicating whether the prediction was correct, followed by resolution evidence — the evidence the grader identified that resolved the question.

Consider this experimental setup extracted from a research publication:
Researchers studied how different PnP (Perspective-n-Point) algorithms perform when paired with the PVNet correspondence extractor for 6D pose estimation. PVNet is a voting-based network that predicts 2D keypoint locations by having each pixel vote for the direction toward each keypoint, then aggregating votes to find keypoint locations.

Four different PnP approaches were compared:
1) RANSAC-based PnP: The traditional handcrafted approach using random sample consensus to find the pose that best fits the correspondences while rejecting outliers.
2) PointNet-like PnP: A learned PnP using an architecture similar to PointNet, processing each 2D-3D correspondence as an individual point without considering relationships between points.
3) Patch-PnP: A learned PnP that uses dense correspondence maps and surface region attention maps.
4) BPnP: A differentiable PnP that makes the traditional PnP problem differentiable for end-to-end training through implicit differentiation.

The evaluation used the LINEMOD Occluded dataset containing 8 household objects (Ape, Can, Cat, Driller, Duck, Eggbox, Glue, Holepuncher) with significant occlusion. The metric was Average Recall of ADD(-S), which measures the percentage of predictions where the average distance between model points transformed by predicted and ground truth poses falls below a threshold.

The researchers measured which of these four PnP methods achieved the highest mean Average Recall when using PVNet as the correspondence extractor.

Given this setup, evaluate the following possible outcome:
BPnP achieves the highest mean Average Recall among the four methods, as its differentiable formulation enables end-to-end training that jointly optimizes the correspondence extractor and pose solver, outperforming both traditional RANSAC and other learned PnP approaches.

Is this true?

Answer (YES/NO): NO